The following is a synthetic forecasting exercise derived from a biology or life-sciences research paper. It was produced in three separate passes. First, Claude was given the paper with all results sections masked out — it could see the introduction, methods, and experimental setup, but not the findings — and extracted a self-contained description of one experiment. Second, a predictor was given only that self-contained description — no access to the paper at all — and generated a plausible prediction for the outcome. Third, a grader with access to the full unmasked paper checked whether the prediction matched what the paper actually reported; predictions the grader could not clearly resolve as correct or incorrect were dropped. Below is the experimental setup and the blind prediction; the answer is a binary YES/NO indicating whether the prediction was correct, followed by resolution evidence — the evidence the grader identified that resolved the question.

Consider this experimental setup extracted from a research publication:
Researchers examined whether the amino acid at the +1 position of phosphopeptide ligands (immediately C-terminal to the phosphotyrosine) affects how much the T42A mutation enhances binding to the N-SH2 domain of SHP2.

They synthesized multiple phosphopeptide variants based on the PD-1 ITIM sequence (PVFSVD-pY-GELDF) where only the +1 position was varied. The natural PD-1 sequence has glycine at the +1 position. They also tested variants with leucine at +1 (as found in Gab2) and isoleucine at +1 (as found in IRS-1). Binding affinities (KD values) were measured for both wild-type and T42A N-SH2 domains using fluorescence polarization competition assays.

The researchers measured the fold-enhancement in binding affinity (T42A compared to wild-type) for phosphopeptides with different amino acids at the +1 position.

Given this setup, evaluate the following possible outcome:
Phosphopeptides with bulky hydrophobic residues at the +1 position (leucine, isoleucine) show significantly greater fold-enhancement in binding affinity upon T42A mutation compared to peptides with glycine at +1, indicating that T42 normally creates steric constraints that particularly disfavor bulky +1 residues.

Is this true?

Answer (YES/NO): NO